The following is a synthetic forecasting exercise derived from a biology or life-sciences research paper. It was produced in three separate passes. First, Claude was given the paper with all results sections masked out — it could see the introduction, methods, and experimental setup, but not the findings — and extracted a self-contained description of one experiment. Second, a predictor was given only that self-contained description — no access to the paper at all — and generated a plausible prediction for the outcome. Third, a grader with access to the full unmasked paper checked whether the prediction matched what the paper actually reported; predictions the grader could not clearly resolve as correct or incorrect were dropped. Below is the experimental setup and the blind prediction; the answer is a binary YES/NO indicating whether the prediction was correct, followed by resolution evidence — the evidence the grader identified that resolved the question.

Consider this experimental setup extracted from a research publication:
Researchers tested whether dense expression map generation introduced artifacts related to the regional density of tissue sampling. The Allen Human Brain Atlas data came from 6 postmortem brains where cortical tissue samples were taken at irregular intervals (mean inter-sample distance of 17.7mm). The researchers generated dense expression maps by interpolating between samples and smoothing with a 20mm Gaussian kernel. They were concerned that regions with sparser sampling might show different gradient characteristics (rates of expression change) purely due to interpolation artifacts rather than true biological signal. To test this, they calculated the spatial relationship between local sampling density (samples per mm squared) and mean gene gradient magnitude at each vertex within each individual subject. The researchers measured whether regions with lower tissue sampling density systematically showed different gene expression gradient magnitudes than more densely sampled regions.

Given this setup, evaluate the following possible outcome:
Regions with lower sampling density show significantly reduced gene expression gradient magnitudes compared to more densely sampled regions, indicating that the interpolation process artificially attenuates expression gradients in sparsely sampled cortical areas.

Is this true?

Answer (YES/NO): NO